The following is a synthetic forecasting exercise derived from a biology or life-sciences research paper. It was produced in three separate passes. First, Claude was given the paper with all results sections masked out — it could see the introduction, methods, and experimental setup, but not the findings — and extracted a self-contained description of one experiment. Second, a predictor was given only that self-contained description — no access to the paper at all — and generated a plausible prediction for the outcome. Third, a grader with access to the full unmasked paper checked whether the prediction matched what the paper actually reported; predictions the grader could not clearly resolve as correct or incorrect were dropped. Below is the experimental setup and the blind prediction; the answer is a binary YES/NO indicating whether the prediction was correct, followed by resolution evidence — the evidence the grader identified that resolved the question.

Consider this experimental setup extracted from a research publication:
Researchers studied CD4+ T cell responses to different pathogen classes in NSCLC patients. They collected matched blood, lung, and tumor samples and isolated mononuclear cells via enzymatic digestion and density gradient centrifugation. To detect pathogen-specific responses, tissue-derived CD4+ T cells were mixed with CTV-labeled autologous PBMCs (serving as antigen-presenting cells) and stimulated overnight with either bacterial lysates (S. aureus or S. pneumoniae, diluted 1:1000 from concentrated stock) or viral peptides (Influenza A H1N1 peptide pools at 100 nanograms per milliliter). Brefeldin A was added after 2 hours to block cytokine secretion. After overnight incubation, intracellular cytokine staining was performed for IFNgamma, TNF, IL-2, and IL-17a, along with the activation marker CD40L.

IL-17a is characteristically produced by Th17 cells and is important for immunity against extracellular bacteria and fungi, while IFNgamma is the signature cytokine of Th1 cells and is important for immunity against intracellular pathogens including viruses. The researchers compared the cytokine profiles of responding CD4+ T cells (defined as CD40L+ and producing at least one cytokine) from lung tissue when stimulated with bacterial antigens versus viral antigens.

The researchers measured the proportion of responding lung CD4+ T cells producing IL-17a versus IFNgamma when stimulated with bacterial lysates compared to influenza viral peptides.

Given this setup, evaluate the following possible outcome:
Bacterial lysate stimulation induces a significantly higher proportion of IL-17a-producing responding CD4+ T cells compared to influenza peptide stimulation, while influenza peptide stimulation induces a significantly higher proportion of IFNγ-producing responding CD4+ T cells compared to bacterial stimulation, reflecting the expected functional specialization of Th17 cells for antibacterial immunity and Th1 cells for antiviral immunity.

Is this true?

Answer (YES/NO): YES